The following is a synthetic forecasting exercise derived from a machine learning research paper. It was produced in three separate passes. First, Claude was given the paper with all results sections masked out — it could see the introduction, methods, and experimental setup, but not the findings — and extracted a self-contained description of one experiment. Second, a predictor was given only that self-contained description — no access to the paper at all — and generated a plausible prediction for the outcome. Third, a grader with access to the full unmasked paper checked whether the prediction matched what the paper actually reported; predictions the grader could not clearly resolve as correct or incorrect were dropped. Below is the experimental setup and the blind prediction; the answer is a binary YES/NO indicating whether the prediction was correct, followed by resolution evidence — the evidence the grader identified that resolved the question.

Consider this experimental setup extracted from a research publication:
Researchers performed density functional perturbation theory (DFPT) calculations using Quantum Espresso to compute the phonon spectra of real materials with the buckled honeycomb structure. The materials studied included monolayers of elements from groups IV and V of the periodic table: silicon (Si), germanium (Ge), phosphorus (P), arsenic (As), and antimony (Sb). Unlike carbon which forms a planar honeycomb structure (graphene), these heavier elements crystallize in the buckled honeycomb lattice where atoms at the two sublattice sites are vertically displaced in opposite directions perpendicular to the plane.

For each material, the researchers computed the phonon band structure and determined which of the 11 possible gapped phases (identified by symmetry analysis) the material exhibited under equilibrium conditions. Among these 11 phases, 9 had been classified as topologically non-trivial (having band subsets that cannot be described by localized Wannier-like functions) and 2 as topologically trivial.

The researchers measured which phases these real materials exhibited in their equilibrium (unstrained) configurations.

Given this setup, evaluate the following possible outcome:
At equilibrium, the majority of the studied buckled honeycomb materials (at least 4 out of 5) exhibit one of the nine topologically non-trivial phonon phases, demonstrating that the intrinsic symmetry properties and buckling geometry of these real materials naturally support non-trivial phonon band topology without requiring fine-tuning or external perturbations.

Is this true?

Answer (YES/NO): NO